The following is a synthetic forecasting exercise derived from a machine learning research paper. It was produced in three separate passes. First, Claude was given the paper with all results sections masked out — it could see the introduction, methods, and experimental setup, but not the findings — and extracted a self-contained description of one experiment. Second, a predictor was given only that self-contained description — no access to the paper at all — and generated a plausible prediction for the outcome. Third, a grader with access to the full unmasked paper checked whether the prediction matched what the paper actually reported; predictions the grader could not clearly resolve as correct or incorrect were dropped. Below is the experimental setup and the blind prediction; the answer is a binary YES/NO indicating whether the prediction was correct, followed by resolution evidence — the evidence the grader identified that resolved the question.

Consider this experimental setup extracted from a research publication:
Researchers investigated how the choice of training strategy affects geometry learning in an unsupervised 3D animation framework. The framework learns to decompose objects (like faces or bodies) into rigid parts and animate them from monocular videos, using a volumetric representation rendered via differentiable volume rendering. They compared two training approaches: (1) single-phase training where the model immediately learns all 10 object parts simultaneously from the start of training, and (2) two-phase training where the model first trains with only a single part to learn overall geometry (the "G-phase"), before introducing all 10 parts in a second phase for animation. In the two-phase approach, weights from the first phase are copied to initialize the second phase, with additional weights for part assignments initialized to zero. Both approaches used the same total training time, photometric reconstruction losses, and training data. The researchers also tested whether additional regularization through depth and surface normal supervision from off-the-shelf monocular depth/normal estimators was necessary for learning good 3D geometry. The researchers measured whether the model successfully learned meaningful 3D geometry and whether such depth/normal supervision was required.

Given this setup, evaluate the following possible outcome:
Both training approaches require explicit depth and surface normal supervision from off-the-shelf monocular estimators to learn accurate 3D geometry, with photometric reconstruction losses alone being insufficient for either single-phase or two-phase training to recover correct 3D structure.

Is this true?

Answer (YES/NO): NO